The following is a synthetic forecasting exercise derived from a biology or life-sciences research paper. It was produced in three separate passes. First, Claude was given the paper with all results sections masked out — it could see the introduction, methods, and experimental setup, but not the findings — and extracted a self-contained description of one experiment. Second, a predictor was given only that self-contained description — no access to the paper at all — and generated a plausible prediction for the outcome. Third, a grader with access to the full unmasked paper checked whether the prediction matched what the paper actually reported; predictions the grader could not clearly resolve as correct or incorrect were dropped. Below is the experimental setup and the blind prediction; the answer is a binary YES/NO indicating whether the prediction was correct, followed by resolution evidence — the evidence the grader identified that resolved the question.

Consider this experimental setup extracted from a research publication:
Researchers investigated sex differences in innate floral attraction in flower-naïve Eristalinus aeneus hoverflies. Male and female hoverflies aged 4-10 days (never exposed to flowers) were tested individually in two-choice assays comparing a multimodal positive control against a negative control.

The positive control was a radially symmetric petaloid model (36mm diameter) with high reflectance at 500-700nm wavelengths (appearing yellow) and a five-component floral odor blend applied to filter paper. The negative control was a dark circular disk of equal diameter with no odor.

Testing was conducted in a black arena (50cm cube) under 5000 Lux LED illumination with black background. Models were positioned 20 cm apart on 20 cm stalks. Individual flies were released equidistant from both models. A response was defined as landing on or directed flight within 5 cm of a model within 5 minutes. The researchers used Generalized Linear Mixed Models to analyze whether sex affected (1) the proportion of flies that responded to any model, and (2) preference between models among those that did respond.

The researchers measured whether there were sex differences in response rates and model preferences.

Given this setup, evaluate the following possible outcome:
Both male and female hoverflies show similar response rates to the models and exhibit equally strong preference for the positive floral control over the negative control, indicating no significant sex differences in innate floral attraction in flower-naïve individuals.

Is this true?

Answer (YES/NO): YES